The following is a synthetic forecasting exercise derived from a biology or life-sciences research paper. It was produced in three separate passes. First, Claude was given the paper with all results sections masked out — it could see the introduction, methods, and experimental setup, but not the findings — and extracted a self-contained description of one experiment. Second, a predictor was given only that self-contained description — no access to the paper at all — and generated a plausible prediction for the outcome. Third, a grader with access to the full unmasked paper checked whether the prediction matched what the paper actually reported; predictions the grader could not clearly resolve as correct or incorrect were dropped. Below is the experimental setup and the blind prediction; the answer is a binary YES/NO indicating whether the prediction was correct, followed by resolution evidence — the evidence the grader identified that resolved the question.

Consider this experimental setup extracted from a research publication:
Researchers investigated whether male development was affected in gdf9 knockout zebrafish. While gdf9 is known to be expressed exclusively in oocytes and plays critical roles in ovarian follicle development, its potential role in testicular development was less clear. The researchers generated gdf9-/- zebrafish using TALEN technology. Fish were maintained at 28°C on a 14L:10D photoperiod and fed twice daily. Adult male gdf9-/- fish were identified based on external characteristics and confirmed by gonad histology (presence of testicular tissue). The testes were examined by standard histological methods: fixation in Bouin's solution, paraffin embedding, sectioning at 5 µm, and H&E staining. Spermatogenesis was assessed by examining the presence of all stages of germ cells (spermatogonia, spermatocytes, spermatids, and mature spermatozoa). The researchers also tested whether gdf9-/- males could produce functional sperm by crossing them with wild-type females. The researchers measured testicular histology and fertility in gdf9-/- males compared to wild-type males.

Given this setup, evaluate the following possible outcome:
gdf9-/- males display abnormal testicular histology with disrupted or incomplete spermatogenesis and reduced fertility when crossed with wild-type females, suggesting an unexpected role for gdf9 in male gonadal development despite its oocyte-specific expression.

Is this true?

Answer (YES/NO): NO